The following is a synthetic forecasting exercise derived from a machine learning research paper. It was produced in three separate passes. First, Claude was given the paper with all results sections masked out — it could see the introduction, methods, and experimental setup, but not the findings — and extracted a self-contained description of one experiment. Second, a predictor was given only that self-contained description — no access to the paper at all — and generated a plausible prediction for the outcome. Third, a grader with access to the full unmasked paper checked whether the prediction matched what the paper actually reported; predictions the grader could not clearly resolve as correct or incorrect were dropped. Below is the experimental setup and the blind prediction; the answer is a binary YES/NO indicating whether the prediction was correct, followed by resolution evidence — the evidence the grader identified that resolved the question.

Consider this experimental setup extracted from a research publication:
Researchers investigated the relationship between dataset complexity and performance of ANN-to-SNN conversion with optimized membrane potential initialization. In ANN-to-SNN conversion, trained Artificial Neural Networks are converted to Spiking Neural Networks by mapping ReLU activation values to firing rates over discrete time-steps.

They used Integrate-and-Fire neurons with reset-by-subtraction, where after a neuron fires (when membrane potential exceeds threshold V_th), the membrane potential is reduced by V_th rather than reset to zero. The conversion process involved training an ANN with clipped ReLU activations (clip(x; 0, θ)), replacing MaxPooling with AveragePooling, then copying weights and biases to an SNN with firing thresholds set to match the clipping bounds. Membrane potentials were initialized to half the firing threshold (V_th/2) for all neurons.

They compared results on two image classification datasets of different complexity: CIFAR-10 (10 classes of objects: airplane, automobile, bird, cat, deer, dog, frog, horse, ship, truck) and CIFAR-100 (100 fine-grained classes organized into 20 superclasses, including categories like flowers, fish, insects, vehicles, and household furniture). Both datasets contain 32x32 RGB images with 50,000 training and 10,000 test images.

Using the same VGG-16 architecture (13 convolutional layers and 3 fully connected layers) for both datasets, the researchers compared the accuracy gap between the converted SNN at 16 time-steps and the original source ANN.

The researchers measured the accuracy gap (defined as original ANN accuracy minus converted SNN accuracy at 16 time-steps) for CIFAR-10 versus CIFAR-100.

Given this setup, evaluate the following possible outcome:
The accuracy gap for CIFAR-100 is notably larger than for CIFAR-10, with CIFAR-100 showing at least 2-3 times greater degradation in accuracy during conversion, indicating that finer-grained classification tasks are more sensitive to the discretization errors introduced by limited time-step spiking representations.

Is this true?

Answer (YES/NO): YES